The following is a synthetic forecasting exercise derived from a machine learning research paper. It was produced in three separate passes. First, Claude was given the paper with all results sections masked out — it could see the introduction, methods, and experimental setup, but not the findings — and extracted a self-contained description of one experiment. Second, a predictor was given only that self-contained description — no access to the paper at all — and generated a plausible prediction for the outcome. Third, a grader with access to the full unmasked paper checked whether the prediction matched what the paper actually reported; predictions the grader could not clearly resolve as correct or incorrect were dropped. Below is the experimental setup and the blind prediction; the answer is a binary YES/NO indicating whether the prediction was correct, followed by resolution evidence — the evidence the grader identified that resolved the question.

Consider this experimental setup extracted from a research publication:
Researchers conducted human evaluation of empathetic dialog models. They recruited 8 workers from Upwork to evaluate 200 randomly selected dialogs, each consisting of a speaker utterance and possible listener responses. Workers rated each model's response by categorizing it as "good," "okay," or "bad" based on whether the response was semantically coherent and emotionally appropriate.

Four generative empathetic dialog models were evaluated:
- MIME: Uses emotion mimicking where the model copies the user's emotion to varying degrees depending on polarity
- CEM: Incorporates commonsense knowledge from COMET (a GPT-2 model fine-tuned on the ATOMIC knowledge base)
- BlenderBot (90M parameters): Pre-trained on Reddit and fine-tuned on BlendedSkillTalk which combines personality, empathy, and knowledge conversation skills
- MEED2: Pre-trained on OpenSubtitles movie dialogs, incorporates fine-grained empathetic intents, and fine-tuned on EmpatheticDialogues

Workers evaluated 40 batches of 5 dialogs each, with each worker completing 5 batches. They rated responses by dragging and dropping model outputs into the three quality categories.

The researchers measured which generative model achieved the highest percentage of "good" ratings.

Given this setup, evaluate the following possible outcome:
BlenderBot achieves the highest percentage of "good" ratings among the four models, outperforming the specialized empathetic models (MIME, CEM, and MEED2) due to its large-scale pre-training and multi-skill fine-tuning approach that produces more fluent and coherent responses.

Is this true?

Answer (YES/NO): NO